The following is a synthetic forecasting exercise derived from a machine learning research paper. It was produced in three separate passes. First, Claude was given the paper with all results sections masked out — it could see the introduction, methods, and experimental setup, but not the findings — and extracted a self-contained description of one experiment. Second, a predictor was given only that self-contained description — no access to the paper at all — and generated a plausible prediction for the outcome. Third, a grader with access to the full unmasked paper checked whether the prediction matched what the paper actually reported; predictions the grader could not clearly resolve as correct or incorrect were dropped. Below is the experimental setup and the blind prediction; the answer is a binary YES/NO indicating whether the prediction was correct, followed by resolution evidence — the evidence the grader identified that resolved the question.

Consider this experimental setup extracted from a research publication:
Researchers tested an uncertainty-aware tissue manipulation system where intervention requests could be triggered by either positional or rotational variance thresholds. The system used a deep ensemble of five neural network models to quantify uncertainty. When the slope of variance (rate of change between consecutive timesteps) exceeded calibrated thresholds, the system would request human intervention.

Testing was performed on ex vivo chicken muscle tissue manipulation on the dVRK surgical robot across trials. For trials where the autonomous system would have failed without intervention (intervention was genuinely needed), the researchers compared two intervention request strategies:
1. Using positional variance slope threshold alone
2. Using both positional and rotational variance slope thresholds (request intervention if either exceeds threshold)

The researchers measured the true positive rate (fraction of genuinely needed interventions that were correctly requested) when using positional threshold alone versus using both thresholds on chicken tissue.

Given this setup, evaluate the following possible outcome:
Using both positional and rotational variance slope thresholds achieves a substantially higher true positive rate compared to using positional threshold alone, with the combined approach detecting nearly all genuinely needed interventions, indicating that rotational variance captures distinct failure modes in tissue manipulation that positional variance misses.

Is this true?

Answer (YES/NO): NO